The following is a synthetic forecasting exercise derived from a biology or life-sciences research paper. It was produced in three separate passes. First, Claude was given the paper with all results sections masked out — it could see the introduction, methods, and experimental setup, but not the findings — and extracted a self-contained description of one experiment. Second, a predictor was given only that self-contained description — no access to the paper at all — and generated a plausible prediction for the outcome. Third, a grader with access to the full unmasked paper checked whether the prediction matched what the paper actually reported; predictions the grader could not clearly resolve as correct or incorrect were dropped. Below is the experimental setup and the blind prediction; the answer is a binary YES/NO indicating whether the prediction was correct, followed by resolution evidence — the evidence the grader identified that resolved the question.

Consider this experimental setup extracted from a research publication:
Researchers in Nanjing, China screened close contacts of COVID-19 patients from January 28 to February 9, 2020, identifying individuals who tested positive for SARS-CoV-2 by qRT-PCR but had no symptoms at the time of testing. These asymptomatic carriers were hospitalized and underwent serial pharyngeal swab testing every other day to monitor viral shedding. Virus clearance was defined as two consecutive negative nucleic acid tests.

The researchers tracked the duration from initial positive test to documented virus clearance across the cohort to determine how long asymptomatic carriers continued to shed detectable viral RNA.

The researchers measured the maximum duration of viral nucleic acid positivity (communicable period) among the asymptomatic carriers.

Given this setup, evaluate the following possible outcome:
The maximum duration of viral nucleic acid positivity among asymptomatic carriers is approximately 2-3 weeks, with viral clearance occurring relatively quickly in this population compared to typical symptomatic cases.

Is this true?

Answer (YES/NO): NO